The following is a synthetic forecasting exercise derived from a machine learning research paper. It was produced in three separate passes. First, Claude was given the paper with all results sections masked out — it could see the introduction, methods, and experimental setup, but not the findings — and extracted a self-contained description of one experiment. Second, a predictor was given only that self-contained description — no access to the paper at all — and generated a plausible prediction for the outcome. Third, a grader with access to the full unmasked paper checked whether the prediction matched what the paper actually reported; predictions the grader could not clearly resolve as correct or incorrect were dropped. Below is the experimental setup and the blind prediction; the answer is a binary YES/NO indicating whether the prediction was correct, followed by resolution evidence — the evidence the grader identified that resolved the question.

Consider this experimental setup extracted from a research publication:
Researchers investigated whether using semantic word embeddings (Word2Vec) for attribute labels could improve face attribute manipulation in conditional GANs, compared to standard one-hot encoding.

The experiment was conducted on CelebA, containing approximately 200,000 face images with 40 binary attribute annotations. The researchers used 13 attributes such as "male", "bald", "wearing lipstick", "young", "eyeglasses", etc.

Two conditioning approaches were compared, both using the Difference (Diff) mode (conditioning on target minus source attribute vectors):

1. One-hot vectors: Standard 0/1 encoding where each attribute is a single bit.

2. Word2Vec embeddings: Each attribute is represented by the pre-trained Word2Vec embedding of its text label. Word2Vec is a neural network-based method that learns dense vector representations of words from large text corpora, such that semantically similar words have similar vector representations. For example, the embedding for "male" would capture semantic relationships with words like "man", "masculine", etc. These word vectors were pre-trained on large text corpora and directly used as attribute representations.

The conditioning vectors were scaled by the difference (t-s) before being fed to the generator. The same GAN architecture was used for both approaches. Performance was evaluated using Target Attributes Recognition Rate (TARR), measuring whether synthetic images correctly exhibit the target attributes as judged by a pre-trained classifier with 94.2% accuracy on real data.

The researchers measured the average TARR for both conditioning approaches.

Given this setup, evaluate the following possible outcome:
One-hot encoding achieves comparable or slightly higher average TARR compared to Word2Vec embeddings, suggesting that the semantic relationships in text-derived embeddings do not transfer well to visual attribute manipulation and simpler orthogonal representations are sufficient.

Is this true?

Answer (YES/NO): NO